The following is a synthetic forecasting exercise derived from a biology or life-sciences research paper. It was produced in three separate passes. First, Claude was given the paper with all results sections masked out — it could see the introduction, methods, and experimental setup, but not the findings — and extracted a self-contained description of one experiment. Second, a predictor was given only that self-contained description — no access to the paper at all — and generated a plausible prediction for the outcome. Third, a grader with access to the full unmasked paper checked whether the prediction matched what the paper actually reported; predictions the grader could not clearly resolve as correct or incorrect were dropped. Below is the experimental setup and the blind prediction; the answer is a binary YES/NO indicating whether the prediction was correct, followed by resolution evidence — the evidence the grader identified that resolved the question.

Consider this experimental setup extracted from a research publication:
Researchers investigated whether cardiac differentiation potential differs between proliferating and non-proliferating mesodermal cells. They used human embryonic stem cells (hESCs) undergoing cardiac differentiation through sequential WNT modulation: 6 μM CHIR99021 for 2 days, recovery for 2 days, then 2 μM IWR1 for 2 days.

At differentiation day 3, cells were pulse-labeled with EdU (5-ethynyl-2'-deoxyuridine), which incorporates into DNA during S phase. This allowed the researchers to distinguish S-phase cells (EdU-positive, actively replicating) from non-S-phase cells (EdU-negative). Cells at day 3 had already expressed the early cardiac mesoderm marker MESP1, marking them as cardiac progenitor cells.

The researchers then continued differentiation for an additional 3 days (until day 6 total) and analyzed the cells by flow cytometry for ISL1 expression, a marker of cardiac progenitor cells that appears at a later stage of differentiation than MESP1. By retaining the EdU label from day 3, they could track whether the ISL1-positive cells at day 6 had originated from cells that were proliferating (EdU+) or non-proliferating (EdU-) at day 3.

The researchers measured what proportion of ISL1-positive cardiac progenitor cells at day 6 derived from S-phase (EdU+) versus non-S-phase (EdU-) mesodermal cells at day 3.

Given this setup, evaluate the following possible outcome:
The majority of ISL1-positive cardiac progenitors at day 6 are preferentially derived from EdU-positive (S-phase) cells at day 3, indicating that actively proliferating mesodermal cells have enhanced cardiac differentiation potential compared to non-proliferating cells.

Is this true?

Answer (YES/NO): NO